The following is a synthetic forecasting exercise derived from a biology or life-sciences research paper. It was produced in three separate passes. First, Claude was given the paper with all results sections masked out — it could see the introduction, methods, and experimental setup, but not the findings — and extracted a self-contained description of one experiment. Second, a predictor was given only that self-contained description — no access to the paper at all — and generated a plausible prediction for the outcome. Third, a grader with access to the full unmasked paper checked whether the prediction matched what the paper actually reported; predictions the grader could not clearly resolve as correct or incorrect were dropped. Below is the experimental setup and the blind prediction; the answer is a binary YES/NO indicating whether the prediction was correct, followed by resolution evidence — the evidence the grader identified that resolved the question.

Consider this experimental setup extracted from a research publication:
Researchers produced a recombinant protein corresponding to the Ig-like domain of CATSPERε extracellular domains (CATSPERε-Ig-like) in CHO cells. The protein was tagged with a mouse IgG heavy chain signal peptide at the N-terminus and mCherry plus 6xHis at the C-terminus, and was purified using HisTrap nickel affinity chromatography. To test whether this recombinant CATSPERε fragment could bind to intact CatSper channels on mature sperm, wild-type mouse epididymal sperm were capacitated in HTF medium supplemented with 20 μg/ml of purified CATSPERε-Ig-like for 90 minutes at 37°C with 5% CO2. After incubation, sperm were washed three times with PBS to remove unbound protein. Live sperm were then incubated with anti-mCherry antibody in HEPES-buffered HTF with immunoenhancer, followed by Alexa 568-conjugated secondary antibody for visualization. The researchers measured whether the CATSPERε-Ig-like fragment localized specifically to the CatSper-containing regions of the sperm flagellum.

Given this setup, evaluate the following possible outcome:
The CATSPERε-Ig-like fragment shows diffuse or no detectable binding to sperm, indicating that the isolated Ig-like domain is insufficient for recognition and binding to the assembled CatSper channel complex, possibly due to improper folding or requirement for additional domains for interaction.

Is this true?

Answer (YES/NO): NO